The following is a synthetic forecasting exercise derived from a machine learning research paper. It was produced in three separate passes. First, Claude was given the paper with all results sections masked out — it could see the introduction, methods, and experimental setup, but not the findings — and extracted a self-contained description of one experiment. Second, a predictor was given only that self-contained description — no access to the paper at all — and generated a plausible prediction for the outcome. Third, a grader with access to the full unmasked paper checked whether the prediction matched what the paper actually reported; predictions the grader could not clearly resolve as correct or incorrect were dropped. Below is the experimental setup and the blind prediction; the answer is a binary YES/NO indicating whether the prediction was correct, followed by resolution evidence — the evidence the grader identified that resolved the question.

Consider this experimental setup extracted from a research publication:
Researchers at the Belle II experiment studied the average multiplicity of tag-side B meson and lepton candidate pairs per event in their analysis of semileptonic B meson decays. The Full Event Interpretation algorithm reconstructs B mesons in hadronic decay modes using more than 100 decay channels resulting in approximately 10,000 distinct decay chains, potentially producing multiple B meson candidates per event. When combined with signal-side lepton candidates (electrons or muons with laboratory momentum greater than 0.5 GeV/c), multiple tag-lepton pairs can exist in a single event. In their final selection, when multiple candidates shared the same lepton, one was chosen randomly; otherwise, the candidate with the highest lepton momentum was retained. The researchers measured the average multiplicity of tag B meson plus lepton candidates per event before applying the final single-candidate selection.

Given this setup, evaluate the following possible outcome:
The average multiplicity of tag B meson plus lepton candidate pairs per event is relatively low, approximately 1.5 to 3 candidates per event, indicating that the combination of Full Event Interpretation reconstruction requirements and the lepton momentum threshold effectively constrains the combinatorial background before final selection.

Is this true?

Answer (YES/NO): YES